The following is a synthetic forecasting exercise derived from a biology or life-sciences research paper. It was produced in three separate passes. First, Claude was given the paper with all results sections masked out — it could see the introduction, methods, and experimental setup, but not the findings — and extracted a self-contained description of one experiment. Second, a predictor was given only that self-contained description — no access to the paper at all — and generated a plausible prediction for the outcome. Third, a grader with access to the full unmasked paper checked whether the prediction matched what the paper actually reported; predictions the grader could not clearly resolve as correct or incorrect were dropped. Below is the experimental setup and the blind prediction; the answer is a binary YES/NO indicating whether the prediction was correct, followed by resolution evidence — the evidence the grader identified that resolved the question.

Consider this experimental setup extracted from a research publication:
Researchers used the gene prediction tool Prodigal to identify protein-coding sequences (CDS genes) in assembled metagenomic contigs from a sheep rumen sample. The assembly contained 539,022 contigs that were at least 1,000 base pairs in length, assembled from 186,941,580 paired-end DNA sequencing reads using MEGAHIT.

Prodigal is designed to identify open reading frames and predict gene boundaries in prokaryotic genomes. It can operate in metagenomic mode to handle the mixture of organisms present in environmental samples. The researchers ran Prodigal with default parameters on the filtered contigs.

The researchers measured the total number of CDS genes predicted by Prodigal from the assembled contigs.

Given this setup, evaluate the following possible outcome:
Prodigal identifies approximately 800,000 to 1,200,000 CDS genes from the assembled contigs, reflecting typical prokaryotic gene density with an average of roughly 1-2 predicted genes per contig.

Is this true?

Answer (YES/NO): NO